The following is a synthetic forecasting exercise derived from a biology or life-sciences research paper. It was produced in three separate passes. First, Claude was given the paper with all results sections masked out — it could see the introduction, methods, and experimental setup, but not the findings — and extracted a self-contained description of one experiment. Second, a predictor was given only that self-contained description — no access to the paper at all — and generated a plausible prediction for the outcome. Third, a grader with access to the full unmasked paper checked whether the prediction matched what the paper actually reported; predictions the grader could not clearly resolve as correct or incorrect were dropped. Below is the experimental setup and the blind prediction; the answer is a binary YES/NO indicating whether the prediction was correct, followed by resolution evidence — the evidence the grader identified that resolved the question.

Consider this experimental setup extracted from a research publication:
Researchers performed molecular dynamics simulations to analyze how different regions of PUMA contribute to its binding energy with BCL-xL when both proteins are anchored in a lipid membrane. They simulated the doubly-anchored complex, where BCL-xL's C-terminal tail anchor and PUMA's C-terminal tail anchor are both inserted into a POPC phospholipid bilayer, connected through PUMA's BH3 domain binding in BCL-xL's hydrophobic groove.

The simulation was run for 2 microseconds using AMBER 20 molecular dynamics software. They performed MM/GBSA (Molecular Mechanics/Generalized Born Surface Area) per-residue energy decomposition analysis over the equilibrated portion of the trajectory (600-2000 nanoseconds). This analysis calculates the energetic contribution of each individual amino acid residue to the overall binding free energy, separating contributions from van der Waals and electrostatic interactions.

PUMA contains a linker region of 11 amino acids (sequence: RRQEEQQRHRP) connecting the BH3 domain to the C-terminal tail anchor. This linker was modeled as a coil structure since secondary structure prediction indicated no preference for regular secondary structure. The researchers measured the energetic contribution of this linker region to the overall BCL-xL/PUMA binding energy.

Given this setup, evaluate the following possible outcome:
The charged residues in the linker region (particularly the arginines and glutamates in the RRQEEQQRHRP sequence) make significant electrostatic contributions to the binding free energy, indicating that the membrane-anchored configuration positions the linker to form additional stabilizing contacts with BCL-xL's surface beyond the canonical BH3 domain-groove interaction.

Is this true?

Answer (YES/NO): NO